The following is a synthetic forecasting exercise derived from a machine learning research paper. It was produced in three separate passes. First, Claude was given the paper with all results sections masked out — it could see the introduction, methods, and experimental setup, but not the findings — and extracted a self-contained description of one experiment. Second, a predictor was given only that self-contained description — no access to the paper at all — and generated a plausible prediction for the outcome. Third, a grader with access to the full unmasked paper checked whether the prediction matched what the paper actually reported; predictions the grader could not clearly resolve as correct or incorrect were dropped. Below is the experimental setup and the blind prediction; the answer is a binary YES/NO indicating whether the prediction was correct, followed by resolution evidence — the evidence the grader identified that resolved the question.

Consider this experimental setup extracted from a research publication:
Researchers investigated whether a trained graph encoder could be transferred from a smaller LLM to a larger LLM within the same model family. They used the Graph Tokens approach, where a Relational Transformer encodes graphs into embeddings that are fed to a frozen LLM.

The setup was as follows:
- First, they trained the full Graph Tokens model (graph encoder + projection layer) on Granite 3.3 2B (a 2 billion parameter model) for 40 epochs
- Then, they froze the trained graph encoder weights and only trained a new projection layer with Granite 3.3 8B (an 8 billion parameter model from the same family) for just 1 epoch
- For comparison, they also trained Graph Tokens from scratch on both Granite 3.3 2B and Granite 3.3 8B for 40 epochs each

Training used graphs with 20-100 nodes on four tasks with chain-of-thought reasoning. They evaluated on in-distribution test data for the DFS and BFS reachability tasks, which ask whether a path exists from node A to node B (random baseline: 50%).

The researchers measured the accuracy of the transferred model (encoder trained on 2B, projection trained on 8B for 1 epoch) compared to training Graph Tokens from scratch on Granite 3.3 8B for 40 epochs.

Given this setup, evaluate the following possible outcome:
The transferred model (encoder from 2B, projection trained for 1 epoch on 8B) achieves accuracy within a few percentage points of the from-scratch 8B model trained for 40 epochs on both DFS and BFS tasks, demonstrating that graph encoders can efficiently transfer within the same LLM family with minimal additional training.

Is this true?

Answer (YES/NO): YES